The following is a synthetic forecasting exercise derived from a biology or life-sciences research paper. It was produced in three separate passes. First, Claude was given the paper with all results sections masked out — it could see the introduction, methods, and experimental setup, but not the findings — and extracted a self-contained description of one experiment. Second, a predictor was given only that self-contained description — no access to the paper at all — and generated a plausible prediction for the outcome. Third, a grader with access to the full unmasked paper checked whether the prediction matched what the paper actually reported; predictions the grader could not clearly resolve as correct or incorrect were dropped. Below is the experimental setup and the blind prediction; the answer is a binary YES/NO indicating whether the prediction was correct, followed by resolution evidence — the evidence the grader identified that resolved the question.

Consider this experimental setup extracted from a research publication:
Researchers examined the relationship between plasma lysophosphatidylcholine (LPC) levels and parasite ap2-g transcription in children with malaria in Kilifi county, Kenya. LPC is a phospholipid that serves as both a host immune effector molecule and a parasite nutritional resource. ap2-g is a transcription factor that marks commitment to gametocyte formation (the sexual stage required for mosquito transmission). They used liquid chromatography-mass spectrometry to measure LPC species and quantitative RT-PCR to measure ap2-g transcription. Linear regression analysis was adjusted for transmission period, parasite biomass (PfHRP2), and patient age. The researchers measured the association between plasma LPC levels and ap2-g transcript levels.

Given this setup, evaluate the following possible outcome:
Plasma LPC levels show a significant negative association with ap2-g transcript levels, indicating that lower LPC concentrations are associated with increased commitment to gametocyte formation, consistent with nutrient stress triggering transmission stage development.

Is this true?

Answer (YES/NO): YES